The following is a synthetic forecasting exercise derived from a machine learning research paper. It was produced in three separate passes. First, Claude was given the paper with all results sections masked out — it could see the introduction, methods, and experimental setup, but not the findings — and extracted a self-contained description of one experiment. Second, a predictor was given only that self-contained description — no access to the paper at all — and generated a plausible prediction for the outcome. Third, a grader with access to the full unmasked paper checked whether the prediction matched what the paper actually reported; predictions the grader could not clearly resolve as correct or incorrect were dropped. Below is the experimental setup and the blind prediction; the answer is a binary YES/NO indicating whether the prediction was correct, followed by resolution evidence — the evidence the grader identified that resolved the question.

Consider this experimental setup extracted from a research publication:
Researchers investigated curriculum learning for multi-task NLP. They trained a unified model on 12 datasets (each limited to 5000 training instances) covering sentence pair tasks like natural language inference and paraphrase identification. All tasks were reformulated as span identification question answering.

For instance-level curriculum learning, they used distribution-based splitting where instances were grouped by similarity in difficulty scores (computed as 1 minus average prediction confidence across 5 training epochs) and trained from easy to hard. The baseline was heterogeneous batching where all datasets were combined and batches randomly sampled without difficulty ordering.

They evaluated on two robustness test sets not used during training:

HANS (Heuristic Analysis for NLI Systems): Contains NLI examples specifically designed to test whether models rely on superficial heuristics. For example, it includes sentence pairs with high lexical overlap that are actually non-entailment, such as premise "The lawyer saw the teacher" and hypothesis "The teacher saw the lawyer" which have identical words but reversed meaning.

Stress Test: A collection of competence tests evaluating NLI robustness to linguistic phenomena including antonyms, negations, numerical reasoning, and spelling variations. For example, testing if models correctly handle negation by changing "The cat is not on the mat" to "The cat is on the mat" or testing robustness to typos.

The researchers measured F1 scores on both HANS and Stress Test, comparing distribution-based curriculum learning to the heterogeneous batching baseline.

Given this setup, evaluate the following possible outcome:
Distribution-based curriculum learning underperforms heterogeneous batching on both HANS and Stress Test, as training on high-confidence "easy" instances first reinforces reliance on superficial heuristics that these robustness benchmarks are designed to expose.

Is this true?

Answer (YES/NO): NO